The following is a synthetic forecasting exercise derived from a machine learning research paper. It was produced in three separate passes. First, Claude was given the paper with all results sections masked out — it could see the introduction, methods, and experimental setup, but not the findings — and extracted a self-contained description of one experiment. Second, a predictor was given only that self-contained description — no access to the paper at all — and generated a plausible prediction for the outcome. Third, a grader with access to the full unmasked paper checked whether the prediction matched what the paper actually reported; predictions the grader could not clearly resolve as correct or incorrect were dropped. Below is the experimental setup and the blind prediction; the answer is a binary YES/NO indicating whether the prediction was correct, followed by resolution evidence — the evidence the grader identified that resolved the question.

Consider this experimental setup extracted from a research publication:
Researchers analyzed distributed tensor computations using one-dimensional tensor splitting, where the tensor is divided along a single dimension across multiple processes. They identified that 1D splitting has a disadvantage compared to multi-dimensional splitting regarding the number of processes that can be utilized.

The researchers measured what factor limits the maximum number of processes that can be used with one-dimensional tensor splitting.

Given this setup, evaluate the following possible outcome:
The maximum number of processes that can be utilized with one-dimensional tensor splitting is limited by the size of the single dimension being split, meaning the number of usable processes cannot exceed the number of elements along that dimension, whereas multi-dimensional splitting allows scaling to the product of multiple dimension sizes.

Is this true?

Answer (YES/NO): YES